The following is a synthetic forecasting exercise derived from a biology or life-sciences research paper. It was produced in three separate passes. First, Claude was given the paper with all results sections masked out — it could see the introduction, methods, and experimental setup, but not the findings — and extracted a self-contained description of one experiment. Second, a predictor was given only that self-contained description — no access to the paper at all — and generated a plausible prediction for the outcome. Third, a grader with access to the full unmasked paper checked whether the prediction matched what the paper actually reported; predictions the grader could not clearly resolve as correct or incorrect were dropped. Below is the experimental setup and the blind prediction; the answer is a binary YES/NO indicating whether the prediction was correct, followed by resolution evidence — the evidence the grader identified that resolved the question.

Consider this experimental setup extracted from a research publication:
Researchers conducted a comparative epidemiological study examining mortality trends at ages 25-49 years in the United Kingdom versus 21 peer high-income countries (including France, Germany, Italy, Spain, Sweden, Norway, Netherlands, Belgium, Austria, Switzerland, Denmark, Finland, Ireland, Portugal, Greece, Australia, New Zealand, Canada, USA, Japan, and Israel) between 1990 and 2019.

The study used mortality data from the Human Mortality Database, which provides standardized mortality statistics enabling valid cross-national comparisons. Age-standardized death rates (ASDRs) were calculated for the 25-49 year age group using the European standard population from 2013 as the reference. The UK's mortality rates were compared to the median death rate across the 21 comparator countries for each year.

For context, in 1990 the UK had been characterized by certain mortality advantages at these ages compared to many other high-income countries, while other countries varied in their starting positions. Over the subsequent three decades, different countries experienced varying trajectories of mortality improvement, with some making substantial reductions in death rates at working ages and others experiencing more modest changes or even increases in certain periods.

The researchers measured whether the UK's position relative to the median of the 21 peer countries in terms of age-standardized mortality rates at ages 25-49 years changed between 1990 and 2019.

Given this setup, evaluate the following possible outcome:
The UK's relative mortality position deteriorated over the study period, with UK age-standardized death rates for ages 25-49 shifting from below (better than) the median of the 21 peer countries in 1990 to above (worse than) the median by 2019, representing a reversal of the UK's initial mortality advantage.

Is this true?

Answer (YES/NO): NO